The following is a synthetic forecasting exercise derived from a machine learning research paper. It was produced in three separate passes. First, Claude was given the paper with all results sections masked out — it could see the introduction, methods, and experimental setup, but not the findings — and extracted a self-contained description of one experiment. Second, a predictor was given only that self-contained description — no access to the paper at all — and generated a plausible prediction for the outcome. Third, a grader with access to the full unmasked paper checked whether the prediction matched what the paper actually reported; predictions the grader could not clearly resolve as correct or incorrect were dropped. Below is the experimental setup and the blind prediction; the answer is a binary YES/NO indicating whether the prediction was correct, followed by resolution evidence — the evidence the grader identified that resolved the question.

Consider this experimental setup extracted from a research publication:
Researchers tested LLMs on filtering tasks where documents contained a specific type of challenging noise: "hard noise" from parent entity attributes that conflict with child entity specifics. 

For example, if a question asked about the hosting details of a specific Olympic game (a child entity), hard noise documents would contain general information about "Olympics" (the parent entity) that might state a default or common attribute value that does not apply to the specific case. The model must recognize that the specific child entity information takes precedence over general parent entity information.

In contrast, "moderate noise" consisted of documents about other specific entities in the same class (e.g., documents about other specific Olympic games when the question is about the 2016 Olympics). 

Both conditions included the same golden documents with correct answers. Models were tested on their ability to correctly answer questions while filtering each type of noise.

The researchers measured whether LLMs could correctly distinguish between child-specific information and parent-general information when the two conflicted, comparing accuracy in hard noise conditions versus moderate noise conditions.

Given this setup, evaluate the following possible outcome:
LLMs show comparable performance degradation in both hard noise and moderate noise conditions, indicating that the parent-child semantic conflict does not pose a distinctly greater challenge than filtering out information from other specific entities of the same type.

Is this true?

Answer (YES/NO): NO